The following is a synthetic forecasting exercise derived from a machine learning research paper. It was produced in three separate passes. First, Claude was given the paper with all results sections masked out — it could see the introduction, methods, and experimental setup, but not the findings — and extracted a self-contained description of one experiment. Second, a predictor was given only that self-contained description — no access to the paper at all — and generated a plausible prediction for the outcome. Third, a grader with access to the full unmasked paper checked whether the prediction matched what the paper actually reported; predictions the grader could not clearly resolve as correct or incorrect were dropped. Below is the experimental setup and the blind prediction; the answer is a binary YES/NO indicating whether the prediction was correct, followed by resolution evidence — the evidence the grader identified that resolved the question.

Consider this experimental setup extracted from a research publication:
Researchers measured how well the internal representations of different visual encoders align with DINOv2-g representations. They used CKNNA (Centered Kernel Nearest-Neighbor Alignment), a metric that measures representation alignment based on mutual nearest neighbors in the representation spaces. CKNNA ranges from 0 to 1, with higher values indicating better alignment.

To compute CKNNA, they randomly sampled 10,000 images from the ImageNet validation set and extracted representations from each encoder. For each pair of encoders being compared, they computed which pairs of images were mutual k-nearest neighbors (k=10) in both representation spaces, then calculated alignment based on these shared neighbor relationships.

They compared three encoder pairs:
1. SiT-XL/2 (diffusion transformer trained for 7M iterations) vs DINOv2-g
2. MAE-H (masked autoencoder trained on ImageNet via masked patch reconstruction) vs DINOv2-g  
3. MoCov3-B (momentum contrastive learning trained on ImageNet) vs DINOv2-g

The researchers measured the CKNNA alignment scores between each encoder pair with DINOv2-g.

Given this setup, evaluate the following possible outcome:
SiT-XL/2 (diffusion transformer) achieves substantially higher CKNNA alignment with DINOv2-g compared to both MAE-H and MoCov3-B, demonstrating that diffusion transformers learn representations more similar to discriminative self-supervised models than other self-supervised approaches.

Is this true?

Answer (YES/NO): NO